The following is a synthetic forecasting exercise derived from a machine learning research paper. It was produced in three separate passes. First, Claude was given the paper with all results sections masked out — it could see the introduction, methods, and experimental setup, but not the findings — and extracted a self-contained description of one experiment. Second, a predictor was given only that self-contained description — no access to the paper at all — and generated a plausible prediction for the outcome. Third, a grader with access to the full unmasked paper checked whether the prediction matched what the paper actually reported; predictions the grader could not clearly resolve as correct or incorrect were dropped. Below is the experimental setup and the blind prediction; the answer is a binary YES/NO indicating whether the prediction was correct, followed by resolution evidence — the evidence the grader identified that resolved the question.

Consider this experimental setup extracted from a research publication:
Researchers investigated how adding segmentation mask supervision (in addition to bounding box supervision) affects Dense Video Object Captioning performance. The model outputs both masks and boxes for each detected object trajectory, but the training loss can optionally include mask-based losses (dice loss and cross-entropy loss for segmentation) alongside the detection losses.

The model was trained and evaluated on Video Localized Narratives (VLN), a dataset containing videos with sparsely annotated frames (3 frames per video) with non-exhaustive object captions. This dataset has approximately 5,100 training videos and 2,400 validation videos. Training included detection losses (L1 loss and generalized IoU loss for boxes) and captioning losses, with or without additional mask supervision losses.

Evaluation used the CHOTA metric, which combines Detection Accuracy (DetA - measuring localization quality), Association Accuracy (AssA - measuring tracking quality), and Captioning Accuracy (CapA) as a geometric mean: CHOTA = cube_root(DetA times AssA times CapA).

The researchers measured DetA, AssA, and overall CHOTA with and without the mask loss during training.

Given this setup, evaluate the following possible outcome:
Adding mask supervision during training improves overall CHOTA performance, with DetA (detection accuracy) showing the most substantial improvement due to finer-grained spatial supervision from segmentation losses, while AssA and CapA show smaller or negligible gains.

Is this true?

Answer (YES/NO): NO